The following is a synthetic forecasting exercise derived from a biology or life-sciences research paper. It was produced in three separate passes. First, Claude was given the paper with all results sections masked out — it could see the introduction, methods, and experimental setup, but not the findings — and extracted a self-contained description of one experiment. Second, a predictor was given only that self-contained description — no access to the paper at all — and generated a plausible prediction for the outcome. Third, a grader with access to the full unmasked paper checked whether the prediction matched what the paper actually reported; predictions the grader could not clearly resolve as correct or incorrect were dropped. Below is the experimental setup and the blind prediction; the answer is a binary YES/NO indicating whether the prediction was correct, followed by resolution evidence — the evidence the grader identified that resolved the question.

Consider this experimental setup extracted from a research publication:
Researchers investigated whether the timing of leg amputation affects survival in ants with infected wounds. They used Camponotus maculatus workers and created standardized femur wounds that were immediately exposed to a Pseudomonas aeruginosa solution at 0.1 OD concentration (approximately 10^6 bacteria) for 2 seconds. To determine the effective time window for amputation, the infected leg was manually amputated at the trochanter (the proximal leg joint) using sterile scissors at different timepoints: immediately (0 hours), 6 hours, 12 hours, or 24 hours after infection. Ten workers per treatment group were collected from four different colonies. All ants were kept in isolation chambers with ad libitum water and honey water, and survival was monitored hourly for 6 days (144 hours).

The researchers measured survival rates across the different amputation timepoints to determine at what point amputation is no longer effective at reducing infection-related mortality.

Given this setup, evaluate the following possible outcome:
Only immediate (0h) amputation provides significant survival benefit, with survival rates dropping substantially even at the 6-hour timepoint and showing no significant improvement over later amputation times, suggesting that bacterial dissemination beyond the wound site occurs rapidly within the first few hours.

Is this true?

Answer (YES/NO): NO